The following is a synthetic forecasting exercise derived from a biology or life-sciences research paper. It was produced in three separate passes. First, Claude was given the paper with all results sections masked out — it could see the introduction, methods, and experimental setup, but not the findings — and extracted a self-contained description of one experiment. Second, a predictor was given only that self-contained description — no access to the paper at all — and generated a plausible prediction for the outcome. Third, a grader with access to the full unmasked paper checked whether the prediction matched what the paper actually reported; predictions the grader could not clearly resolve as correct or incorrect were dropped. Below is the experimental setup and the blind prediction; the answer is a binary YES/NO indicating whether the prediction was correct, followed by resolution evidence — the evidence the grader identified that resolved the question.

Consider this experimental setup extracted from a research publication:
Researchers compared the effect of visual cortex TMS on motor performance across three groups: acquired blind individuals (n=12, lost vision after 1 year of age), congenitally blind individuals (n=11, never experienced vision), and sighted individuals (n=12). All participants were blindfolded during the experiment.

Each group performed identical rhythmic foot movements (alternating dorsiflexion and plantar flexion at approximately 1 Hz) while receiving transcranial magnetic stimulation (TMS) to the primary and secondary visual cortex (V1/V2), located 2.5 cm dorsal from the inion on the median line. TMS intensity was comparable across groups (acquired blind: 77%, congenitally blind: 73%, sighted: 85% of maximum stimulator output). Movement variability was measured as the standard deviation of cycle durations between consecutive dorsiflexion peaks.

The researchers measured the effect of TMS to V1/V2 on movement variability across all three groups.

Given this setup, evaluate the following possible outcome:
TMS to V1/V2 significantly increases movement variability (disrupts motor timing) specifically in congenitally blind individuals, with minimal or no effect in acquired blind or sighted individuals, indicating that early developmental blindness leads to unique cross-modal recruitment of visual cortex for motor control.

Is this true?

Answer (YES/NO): NO